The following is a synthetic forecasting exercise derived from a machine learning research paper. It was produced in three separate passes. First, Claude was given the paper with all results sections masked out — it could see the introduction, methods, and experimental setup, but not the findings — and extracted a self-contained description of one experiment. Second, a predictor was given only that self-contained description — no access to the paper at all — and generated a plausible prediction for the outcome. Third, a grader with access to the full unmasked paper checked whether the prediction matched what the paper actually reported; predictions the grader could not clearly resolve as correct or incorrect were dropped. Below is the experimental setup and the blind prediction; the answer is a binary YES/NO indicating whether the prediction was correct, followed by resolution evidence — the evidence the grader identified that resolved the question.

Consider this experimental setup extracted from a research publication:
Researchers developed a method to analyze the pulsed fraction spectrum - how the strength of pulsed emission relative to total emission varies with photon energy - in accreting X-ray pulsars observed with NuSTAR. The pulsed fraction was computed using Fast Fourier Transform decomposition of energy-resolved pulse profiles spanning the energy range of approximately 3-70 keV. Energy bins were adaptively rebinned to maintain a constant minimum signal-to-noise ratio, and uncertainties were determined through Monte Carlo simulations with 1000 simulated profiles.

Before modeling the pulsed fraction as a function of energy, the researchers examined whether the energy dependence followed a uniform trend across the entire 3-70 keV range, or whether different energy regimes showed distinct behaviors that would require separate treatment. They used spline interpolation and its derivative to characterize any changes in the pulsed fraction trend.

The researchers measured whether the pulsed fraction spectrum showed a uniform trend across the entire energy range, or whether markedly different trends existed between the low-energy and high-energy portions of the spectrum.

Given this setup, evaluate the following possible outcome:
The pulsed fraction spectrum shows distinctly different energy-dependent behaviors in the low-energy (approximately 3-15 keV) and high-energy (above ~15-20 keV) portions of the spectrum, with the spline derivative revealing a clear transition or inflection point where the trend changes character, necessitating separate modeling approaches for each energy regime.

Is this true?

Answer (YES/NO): YES